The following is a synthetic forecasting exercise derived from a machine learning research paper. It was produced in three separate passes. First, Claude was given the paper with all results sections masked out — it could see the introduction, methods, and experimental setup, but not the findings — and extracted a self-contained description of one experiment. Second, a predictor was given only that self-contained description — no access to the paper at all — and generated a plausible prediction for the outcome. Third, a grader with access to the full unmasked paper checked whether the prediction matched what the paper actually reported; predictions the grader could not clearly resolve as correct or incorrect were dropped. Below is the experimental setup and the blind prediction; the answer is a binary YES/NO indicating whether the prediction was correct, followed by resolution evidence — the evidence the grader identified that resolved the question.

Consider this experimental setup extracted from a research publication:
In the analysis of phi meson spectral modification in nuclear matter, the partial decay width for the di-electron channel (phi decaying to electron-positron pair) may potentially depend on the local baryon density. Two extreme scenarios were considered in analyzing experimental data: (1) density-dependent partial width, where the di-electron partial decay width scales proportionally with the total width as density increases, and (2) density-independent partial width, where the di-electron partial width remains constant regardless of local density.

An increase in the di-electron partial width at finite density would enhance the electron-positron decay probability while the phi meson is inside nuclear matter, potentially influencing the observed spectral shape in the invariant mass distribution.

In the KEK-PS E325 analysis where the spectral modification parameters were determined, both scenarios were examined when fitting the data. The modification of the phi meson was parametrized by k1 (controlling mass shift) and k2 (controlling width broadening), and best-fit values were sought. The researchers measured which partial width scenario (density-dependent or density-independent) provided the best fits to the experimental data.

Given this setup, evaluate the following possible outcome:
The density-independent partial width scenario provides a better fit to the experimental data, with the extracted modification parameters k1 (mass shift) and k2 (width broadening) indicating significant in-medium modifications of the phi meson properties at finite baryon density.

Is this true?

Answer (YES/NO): NO